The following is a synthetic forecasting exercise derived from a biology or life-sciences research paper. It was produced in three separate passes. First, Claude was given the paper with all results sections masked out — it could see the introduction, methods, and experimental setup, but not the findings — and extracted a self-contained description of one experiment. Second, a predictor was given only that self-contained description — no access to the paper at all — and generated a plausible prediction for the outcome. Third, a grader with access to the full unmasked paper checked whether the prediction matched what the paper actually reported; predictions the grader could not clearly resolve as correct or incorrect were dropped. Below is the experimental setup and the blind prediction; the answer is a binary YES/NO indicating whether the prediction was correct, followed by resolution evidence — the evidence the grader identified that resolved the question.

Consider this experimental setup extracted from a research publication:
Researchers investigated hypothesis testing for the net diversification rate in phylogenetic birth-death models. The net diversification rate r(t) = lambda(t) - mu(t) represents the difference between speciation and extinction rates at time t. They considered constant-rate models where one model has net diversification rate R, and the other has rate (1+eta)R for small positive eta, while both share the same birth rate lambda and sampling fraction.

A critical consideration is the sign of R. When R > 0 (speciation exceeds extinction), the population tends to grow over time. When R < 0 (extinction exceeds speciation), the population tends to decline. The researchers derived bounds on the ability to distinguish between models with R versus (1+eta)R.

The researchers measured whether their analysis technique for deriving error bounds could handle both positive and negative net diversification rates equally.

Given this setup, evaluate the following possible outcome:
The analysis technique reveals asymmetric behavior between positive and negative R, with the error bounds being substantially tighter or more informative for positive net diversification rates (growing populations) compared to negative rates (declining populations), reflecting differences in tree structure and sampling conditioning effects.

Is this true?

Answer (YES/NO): NO